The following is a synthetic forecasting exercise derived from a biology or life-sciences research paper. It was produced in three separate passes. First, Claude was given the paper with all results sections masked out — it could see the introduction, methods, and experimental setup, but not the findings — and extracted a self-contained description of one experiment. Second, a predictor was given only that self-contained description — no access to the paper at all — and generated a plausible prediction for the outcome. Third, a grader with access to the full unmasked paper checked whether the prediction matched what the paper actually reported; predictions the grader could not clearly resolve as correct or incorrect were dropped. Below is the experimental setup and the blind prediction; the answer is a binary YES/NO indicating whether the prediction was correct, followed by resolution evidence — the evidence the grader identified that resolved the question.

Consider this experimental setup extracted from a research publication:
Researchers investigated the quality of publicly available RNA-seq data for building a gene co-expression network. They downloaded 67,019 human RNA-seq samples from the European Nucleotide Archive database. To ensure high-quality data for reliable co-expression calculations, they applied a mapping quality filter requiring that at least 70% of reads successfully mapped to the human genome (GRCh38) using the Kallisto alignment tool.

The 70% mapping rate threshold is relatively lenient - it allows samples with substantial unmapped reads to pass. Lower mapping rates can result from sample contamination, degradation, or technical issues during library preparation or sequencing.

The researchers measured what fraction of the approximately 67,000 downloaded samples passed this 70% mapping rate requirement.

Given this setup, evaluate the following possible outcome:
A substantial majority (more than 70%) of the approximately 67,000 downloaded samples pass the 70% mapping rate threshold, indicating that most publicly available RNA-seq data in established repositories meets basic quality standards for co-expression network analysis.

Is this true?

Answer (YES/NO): NO